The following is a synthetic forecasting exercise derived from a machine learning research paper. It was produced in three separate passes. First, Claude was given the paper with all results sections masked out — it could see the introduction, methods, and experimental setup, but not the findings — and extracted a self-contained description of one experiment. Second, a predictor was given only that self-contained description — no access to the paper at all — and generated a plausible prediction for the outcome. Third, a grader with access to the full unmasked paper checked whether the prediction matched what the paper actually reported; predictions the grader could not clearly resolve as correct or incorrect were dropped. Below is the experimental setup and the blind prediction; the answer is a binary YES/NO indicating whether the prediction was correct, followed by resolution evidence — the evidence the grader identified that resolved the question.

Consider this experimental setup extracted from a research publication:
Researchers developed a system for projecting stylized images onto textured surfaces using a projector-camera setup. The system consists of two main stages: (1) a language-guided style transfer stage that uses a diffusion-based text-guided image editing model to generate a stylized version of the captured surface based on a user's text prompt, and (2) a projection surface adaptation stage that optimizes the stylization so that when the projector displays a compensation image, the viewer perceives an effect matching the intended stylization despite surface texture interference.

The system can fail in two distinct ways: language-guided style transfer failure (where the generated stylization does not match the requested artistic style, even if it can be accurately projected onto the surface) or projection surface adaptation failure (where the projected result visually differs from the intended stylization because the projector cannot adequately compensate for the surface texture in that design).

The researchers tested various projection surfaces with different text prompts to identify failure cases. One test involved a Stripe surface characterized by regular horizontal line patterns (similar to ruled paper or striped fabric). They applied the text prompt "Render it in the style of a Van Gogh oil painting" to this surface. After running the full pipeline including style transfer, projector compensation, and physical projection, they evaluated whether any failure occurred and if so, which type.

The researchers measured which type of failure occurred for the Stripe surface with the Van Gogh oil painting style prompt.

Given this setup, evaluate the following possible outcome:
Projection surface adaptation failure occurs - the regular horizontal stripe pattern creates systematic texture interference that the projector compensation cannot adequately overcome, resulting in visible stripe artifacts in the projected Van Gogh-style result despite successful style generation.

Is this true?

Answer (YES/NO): NO